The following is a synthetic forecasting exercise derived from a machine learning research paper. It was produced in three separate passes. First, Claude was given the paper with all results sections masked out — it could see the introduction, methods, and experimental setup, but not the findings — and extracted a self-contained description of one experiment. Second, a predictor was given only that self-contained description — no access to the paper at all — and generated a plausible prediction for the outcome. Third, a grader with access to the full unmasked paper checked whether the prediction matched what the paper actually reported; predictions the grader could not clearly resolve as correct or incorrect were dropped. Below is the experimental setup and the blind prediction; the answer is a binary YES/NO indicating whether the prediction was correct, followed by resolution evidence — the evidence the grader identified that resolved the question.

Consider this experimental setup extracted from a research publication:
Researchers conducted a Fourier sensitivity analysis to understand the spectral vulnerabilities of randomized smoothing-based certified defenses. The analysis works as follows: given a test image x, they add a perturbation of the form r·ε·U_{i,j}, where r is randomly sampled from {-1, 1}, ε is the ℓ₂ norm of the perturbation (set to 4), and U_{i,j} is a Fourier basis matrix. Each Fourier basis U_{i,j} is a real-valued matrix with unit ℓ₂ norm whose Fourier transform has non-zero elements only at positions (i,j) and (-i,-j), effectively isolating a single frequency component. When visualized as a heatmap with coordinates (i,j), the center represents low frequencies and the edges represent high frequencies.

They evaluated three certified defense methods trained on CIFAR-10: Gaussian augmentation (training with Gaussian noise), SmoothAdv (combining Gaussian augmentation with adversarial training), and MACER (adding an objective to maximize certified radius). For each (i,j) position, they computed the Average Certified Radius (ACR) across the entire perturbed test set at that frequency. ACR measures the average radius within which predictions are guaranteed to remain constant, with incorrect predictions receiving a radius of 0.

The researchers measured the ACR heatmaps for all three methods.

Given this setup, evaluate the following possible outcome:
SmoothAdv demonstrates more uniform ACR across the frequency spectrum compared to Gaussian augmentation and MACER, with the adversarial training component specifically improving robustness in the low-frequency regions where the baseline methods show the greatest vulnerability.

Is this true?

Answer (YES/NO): NO